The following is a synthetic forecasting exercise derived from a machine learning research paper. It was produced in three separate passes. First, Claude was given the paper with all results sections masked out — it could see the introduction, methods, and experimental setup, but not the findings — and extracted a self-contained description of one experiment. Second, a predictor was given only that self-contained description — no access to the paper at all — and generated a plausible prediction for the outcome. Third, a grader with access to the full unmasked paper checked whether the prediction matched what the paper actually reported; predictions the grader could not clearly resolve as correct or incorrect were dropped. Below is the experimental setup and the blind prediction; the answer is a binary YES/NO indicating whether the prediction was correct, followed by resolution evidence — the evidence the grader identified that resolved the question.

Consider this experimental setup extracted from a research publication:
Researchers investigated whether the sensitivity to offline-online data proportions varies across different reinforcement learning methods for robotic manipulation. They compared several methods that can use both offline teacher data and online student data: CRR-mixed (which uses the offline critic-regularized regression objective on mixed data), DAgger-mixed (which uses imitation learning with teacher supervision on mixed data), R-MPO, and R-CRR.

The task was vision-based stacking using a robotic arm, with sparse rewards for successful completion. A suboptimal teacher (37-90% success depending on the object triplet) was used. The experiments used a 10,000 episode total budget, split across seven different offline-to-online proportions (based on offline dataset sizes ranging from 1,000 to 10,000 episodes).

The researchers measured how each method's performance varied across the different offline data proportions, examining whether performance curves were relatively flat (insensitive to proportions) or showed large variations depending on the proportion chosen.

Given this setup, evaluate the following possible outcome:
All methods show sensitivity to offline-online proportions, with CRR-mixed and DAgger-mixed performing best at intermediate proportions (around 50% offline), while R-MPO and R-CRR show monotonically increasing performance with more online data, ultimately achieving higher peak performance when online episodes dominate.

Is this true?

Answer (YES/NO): NO